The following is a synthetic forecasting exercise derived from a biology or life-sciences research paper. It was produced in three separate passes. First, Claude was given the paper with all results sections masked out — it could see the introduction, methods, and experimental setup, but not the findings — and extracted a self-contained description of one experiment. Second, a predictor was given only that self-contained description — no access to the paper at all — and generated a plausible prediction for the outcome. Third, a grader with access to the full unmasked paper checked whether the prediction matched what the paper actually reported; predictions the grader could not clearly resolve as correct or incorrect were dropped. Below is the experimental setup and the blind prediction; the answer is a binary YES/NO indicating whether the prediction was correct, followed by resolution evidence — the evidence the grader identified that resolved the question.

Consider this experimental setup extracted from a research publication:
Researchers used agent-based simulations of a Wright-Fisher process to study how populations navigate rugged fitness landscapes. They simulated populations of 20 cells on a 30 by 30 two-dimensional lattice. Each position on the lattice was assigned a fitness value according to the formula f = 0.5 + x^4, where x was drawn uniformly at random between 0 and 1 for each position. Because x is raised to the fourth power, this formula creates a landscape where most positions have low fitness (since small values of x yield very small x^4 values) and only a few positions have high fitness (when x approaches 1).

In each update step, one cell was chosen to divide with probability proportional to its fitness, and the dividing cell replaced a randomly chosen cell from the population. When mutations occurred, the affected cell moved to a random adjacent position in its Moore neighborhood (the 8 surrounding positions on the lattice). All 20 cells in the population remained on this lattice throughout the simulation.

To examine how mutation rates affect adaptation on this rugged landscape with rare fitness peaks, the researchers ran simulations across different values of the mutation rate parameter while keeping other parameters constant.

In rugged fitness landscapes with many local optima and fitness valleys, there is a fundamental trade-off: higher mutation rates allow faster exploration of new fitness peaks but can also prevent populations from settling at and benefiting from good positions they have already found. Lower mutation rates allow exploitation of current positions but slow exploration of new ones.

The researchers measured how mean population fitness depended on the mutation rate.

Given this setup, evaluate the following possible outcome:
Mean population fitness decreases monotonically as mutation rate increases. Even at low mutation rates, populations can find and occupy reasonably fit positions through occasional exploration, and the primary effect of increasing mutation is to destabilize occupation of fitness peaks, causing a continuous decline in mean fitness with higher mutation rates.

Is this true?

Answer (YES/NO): NO